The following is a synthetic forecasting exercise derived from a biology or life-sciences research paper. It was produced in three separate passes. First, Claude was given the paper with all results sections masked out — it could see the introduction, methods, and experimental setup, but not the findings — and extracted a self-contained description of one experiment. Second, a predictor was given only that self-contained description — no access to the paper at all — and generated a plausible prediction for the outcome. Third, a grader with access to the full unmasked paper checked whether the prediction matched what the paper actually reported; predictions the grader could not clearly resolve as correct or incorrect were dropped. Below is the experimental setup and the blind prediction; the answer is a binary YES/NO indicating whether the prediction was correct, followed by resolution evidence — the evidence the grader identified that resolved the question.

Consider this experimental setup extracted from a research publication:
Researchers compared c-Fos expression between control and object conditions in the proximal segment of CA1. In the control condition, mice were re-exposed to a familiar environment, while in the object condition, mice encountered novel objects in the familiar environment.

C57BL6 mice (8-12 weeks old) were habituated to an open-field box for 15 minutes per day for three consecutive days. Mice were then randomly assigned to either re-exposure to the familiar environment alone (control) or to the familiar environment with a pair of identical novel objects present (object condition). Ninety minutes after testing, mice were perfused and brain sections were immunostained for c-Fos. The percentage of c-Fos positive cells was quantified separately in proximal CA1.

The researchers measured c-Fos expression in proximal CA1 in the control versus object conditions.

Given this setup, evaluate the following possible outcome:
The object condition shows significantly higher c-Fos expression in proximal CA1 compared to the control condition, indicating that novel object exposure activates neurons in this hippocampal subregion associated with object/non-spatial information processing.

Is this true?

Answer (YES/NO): NO